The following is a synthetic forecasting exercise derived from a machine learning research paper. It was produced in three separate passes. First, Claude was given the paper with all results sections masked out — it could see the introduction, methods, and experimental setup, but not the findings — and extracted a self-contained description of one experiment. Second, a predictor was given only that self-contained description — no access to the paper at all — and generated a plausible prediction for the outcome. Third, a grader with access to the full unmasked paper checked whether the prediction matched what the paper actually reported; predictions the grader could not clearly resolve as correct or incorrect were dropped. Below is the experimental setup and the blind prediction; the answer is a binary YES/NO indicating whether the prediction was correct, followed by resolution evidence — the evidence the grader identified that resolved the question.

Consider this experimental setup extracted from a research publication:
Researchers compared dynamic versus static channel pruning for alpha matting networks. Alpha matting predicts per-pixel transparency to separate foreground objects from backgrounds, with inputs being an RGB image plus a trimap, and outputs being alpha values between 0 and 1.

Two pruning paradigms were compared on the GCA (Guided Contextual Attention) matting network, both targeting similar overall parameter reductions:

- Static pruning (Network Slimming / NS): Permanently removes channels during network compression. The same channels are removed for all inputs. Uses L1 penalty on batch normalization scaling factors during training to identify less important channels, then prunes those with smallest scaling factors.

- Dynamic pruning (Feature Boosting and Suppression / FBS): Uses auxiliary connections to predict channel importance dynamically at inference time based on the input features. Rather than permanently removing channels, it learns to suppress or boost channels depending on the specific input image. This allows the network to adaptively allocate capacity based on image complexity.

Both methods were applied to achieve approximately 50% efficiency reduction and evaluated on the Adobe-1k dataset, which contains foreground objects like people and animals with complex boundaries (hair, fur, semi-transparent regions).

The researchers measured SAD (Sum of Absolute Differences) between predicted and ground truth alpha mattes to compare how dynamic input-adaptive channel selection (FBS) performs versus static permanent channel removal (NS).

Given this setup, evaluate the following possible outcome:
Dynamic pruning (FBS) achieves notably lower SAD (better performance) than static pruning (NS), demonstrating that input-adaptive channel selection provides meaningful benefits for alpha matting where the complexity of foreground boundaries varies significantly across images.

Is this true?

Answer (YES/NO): YES